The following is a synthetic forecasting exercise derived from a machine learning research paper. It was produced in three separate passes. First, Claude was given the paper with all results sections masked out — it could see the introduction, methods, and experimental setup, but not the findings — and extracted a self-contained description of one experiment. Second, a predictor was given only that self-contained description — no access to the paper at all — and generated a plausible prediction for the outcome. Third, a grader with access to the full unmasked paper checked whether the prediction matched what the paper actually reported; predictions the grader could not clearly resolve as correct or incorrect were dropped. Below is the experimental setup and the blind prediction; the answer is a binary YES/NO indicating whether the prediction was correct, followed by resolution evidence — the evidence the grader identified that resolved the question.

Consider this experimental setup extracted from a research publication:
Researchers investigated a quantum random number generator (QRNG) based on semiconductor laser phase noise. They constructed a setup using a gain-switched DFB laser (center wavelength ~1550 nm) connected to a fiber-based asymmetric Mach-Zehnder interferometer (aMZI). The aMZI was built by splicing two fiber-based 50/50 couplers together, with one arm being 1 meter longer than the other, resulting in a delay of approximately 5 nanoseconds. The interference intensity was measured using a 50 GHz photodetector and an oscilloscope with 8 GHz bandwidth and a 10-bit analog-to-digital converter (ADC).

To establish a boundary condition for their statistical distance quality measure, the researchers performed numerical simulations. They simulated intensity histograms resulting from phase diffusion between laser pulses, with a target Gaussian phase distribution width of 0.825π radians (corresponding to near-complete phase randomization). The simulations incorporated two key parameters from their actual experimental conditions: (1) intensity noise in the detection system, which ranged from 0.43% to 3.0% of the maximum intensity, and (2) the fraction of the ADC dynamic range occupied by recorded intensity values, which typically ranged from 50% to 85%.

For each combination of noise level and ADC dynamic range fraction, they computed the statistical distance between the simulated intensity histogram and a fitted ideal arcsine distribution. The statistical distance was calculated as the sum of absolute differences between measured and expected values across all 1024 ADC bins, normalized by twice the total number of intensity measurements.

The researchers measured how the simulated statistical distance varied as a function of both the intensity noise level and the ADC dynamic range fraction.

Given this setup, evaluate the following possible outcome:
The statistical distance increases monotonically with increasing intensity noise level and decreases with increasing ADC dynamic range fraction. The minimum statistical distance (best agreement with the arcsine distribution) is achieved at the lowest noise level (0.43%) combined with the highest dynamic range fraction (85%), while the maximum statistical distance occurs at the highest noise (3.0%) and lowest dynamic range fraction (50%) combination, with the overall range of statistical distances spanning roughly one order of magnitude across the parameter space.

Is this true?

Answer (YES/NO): NO